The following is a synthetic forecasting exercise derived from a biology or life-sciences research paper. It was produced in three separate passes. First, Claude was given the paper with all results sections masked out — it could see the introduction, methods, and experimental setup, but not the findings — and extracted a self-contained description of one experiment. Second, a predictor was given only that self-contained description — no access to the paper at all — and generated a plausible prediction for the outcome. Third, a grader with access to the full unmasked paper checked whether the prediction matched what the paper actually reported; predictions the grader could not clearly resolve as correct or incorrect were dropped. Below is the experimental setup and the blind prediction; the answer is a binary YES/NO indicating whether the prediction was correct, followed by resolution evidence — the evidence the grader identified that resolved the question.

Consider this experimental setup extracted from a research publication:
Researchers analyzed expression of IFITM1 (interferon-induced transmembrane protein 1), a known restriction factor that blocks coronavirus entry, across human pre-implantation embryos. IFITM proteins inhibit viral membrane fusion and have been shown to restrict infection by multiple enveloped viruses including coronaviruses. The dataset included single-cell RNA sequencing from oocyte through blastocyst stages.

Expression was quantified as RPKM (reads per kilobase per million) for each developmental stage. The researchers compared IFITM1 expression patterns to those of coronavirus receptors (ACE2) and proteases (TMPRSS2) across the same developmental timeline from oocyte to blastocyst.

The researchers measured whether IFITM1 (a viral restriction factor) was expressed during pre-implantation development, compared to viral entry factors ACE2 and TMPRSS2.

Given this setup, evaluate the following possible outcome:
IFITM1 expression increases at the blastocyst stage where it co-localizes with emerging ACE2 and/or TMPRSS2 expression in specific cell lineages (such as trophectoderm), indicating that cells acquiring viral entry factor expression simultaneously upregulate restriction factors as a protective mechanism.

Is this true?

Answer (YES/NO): NO